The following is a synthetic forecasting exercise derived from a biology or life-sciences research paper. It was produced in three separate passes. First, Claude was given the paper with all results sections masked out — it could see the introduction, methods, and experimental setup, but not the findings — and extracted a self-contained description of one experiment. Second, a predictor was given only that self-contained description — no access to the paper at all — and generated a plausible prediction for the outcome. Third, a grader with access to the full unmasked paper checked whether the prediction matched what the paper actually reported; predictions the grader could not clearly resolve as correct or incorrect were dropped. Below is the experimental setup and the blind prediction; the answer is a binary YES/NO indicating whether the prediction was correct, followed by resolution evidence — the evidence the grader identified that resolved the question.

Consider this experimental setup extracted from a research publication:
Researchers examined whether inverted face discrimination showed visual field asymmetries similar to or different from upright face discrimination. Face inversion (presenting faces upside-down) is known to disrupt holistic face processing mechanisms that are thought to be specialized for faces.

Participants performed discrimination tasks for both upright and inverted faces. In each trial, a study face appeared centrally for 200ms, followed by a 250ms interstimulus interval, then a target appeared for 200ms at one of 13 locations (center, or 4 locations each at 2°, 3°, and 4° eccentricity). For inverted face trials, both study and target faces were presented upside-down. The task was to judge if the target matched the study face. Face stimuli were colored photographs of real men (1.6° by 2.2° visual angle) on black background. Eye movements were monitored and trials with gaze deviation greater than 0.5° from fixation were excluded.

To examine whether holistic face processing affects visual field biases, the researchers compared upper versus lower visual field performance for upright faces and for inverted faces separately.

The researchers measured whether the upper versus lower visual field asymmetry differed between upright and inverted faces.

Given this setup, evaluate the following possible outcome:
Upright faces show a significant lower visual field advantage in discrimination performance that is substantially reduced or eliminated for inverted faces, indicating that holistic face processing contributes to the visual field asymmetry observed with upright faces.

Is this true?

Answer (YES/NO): NO